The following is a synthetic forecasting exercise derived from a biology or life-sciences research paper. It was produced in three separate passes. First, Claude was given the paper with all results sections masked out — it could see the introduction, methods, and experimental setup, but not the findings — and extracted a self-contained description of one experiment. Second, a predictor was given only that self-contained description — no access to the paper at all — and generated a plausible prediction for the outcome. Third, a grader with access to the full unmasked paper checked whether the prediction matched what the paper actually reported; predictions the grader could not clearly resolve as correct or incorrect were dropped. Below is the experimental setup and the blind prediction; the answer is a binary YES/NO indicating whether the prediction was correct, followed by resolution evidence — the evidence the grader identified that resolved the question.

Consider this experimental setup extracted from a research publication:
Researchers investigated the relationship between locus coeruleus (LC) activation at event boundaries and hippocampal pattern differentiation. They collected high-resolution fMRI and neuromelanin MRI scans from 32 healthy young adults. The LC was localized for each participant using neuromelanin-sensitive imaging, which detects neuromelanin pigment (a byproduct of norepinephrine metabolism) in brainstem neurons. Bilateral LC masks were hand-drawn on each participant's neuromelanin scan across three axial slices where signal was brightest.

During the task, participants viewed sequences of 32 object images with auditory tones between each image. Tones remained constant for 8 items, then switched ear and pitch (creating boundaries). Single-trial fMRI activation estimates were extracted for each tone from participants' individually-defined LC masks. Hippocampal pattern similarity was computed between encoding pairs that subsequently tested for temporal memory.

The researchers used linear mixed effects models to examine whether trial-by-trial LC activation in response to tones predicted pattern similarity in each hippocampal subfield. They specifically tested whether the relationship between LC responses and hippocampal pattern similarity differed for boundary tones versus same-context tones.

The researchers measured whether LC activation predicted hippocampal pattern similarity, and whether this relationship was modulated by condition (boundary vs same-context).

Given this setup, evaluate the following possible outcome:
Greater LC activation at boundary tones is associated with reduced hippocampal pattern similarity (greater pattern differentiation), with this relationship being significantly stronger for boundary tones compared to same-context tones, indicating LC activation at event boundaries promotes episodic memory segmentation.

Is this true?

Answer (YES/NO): YES